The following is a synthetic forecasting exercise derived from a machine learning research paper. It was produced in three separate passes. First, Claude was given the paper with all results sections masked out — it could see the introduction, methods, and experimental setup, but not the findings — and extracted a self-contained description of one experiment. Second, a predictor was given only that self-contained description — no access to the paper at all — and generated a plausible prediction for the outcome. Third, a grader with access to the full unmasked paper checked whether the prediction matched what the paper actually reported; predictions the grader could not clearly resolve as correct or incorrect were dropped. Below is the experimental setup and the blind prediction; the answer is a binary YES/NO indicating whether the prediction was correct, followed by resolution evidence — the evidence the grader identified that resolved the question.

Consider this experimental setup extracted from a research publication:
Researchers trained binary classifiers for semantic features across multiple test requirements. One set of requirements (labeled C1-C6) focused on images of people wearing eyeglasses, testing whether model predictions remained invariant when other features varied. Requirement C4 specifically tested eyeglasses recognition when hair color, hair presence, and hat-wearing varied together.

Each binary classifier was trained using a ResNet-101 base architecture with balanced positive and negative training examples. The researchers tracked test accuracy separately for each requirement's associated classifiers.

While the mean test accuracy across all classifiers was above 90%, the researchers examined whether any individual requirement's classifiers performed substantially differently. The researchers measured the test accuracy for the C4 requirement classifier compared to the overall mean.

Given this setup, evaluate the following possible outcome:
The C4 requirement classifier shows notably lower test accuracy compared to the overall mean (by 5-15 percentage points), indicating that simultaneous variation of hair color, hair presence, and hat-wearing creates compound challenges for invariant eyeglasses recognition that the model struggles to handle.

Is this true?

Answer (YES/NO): NO